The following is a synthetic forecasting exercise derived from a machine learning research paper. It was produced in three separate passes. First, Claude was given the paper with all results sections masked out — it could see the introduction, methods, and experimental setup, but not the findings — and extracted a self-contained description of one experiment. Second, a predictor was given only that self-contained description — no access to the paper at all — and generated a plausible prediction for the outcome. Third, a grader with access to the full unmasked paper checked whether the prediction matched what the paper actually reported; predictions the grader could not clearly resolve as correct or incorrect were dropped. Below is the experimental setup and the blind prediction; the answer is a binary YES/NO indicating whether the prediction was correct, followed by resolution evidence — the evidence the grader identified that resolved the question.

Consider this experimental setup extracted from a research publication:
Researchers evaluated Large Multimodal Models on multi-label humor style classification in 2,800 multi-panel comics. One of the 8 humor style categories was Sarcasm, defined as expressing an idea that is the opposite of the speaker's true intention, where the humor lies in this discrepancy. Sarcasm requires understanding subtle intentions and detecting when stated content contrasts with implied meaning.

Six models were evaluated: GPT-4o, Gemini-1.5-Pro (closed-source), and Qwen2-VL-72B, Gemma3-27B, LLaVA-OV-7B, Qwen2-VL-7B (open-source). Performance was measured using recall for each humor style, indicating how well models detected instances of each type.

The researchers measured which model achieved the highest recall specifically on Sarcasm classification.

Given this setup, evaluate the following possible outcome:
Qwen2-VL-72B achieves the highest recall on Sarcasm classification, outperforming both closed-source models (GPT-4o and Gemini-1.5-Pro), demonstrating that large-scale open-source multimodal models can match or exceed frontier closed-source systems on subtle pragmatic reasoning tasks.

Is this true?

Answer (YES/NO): NO